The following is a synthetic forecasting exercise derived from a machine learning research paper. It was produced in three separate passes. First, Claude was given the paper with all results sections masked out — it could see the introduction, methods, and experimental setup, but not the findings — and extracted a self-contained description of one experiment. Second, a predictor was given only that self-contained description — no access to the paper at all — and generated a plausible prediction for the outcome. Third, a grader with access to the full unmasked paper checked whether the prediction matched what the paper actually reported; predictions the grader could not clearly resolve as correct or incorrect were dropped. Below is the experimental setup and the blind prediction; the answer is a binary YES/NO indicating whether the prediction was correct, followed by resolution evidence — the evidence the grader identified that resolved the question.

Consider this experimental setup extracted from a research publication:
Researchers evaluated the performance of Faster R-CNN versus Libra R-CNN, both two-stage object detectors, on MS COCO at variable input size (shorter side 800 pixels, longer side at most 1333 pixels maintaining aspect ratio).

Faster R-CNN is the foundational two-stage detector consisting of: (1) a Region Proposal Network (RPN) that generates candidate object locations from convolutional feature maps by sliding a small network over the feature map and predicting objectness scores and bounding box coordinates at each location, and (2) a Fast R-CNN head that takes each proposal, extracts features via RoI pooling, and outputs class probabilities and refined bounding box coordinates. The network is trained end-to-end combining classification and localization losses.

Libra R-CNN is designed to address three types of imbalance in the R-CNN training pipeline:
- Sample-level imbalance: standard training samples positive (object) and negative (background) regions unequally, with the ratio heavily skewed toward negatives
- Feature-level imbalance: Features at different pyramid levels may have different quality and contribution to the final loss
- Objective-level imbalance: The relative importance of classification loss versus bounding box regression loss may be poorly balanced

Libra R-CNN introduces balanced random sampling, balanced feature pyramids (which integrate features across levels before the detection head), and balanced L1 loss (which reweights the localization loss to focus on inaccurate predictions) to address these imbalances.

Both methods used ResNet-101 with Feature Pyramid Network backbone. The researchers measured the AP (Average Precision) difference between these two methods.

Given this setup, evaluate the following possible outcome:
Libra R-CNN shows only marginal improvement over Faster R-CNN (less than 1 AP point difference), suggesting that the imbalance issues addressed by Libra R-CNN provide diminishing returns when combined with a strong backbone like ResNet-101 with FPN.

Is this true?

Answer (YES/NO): NO